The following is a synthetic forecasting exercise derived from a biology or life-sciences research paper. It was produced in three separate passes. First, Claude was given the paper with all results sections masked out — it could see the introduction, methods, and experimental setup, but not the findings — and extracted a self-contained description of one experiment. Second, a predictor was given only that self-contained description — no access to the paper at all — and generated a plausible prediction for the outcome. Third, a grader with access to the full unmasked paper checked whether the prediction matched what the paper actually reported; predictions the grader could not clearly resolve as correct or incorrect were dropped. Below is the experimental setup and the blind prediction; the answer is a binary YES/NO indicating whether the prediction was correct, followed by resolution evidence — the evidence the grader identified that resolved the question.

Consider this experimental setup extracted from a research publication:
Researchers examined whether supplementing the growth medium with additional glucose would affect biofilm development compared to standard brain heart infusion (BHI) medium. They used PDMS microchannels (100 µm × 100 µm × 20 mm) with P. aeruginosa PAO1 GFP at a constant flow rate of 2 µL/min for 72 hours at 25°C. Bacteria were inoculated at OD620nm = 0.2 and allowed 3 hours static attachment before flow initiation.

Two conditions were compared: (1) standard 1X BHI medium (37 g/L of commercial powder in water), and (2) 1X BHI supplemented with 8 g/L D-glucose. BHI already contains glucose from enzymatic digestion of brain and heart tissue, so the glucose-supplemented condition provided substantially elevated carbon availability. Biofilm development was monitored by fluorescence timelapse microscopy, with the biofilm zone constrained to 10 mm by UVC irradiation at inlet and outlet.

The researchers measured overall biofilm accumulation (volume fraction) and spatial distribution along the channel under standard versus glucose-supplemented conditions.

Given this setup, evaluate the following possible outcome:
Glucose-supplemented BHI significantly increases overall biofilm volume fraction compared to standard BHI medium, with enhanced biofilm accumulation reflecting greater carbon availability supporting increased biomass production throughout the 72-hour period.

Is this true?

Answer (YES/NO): NO